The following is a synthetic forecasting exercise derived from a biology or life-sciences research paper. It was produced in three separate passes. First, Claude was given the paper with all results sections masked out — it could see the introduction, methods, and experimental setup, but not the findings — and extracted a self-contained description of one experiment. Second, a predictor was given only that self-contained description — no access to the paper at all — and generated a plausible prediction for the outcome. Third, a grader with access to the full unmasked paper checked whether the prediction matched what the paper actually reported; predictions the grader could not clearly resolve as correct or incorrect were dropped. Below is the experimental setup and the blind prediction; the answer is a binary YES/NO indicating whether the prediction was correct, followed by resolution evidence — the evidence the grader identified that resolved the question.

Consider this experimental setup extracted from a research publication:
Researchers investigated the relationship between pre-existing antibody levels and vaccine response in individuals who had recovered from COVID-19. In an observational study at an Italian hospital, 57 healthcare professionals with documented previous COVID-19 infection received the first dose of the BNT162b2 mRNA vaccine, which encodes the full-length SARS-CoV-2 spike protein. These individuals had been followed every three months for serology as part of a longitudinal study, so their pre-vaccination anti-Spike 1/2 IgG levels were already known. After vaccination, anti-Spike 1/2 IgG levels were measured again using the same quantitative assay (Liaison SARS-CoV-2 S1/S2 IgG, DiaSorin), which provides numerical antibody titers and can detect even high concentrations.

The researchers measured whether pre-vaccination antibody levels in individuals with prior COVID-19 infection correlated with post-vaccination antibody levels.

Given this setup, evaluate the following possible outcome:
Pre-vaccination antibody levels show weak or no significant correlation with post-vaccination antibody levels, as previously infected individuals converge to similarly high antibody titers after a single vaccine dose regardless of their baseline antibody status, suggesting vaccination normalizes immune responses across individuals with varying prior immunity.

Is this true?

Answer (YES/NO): NO